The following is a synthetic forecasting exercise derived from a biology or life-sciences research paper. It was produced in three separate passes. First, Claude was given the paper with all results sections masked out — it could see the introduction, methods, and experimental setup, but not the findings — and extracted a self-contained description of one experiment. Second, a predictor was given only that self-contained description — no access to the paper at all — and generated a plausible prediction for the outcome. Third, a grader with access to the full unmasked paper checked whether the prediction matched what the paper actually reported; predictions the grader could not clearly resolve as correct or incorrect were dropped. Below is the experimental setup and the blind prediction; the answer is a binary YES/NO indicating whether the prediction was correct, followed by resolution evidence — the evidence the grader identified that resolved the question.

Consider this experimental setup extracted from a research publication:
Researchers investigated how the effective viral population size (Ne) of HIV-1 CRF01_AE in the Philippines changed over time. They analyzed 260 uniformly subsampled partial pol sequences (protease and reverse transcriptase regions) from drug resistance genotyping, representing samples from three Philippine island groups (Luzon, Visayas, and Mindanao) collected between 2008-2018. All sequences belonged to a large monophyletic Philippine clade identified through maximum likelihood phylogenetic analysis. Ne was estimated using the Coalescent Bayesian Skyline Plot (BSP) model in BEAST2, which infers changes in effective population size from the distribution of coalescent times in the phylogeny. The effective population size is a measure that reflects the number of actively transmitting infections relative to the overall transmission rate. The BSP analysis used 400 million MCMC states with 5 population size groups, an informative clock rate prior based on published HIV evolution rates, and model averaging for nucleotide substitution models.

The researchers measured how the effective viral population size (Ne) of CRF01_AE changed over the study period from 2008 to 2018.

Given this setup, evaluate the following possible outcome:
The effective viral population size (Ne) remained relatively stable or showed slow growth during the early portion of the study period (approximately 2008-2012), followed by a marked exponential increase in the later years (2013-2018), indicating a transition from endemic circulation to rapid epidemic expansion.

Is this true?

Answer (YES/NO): NO